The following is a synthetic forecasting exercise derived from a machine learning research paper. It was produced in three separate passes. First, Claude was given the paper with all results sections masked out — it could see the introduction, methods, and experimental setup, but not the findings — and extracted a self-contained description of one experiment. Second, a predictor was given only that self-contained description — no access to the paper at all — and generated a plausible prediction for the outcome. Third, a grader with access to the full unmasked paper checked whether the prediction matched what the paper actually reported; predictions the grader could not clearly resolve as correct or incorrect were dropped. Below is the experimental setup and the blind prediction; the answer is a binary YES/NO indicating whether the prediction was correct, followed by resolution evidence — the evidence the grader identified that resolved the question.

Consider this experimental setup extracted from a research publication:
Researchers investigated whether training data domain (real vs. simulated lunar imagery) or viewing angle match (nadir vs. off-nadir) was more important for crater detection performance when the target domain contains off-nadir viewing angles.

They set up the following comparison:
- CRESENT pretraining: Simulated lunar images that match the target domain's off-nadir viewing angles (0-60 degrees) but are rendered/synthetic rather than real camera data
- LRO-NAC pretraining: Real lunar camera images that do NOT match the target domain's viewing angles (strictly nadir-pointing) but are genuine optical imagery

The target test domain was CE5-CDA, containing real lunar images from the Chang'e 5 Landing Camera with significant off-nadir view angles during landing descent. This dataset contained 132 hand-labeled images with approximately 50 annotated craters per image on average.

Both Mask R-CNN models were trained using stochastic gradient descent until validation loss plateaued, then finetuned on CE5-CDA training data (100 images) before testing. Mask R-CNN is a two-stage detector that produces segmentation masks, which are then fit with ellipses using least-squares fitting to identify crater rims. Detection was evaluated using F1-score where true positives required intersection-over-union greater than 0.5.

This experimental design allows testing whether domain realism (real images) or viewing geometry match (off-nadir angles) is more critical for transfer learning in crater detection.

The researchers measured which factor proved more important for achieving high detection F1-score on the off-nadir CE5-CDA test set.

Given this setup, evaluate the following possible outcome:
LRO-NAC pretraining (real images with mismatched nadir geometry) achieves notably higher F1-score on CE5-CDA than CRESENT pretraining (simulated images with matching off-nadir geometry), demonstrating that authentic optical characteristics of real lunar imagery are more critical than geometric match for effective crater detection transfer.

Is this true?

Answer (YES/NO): YES